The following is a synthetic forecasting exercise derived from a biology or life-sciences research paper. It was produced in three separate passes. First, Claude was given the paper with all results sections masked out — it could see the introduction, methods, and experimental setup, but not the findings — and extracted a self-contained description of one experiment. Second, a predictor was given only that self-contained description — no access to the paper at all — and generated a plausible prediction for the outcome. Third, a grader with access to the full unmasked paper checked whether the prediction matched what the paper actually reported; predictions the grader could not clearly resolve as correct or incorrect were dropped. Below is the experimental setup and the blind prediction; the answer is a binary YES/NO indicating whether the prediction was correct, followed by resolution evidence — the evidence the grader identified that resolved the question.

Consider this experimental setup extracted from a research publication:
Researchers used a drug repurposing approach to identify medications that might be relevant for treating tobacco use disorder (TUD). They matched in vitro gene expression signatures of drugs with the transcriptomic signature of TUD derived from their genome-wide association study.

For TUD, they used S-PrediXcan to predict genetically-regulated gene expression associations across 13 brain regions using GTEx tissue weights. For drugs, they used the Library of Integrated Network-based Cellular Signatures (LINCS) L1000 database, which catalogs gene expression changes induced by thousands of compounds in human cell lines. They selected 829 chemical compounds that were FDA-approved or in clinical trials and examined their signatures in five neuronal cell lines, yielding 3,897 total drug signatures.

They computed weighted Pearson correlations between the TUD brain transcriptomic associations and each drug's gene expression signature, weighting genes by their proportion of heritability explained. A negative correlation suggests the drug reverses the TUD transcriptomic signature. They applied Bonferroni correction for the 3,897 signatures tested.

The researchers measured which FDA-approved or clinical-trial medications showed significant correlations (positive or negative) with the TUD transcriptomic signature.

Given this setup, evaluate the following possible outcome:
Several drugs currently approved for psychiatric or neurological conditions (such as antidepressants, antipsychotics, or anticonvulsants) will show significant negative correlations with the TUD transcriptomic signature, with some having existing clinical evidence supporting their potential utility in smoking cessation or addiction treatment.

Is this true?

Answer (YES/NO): YES